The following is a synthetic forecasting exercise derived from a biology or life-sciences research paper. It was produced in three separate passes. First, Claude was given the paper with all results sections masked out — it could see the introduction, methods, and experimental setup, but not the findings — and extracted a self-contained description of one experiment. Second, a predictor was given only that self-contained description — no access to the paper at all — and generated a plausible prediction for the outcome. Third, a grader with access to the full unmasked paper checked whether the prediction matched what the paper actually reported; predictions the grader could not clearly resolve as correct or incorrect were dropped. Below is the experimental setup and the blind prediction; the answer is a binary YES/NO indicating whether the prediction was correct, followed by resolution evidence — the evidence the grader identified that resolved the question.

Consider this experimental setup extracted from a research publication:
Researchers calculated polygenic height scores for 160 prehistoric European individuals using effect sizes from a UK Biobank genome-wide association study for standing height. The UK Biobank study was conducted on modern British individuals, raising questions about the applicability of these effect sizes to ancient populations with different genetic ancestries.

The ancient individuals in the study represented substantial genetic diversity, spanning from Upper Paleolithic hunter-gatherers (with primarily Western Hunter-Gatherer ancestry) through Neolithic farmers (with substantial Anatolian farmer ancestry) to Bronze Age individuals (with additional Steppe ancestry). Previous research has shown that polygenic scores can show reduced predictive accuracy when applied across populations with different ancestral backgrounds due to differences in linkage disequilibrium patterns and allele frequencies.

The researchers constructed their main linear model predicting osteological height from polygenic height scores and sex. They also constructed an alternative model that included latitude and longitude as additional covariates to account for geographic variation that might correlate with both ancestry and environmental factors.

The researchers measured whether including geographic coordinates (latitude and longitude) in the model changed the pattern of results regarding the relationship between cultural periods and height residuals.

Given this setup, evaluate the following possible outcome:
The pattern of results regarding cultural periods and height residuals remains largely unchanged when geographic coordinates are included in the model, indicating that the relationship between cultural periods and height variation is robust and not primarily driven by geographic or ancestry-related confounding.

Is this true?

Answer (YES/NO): YES